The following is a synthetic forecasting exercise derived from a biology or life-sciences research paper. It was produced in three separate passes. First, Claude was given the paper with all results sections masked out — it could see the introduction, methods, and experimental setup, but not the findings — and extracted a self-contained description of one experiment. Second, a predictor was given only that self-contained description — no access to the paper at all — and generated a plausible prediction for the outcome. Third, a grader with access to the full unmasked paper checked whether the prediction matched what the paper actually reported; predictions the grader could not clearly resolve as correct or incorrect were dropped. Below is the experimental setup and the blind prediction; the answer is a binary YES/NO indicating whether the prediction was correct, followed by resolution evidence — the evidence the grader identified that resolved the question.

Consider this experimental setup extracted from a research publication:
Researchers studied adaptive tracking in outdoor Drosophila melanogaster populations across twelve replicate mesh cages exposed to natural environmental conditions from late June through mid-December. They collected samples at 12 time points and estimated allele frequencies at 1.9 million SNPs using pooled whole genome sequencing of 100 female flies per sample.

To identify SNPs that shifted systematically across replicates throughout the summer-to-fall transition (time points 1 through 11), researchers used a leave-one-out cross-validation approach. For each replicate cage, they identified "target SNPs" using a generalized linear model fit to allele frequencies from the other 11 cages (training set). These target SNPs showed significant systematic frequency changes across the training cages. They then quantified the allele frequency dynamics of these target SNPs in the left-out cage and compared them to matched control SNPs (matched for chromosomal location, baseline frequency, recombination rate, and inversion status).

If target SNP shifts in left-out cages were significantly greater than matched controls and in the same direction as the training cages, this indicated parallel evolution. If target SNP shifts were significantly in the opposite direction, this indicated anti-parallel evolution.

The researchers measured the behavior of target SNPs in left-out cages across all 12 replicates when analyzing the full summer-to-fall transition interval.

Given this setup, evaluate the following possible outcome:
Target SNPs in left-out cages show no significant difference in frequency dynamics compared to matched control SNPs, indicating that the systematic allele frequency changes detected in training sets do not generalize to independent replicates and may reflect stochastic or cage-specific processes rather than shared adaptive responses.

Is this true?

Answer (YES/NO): NO